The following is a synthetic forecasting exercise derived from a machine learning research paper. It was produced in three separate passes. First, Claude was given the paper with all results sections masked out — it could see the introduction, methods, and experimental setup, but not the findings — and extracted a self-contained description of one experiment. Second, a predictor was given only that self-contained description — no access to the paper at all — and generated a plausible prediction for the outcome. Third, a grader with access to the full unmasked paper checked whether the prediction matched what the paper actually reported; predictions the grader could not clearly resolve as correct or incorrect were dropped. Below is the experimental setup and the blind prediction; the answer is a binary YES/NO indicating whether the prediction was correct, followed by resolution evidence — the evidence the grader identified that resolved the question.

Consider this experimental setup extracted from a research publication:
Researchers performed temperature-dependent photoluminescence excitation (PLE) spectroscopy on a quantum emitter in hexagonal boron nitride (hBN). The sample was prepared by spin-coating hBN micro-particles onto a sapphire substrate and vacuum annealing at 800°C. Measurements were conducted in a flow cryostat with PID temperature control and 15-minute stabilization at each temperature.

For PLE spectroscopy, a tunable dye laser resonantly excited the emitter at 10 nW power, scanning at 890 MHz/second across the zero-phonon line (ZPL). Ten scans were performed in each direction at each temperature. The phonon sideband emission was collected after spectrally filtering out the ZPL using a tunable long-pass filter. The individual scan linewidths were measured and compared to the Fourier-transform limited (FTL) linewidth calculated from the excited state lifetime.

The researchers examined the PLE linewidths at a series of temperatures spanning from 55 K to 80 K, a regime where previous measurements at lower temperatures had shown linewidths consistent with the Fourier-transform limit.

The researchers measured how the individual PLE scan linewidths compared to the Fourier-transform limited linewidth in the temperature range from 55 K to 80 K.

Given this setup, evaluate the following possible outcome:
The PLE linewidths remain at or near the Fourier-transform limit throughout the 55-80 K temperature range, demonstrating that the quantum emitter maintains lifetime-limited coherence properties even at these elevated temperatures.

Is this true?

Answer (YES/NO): NO